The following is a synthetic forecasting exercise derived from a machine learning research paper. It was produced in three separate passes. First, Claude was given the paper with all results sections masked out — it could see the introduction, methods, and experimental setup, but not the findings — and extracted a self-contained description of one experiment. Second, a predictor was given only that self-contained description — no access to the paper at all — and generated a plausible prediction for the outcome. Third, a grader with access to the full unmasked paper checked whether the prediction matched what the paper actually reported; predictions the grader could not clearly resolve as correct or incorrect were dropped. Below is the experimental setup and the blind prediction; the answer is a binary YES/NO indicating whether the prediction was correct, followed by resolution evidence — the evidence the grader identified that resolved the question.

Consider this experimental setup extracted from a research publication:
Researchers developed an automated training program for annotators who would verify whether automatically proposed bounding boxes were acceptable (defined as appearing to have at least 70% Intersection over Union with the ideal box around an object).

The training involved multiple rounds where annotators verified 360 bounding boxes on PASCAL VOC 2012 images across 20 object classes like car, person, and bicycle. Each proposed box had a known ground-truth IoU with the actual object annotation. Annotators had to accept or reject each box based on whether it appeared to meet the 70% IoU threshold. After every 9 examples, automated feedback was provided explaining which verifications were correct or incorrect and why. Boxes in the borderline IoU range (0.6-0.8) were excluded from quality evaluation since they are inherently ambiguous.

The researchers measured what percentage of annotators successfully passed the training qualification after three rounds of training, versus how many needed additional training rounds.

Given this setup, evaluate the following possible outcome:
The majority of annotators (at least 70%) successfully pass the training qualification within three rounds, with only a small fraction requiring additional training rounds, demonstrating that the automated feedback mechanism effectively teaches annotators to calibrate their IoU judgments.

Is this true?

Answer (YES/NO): YES